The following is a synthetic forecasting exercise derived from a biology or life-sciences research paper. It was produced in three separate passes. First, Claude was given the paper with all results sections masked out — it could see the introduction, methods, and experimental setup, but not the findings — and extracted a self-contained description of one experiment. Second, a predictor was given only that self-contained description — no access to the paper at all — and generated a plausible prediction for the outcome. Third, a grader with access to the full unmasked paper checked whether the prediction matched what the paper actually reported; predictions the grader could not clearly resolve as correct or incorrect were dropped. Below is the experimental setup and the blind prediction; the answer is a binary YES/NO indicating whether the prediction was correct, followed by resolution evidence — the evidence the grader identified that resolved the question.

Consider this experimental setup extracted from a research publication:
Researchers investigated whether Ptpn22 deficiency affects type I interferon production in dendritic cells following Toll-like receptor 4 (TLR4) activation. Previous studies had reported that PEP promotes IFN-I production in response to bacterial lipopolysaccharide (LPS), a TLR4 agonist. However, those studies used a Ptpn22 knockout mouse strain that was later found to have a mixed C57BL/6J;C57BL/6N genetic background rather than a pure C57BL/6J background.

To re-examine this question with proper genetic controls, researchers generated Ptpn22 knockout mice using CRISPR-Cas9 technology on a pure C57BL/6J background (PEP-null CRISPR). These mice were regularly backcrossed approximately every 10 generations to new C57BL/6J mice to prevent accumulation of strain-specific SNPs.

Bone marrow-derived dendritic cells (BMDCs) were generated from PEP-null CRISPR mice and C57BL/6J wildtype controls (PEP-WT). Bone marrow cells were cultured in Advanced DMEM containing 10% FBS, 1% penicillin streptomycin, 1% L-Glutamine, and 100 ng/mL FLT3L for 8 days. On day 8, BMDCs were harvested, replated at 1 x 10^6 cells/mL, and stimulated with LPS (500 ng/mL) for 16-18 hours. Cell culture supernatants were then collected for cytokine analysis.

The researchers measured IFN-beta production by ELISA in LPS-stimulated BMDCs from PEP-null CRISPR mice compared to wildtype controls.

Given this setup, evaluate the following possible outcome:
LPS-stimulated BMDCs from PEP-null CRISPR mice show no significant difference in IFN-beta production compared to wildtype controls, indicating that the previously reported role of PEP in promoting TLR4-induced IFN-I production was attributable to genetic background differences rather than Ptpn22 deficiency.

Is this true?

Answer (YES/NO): YES